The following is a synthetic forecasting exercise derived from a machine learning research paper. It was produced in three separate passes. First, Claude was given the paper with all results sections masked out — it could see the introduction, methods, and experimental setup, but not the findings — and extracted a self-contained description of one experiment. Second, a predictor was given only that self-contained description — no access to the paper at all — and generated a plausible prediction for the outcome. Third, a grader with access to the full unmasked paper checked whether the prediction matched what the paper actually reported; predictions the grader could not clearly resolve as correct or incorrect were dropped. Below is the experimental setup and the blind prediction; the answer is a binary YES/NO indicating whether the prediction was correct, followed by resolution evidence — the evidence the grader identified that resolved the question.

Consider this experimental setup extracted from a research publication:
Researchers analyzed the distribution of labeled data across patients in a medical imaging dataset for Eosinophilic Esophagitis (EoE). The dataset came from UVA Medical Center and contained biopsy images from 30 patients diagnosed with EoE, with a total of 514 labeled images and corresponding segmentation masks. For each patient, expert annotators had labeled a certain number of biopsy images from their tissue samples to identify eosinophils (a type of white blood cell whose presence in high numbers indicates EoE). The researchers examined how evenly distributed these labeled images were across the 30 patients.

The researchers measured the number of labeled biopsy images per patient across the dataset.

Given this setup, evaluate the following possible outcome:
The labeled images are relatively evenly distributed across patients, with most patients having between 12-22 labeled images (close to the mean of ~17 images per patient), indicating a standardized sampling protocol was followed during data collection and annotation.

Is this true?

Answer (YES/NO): NO